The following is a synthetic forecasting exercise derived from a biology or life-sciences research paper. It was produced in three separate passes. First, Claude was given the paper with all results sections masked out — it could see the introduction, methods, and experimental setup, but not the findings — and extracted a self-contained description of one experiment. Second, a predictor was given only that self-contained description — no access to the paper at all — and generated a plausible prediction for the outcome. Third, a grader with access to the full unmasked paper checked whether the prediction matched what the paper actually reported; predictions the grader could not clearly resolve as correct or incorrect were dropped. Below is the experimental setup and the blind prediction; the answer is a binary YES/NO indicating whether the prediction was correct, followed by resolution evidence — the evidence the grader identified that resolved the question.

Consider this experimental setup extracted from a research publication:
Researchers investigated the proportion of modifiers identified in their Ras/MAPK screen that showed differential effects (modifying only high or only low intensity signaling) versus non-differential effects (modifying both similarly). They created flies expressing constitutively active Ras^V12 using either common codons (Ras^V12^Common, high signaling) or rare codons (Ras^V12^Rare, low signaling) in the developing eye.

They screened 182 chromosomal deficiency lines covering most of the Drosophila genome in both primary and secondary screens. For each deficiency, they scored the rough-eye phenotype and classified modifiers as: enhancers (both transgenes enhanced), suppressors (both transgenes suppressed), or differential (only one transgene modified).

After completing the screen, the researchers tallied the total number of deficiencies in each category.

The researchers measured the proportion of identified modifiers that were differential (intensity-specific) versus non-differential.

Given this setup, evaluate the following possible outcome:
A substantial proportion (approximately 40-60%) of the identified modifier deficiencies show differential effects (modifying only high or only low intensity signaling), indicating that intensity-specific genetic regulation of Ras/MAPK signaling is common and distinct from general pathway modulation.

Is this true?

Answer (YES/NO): NO